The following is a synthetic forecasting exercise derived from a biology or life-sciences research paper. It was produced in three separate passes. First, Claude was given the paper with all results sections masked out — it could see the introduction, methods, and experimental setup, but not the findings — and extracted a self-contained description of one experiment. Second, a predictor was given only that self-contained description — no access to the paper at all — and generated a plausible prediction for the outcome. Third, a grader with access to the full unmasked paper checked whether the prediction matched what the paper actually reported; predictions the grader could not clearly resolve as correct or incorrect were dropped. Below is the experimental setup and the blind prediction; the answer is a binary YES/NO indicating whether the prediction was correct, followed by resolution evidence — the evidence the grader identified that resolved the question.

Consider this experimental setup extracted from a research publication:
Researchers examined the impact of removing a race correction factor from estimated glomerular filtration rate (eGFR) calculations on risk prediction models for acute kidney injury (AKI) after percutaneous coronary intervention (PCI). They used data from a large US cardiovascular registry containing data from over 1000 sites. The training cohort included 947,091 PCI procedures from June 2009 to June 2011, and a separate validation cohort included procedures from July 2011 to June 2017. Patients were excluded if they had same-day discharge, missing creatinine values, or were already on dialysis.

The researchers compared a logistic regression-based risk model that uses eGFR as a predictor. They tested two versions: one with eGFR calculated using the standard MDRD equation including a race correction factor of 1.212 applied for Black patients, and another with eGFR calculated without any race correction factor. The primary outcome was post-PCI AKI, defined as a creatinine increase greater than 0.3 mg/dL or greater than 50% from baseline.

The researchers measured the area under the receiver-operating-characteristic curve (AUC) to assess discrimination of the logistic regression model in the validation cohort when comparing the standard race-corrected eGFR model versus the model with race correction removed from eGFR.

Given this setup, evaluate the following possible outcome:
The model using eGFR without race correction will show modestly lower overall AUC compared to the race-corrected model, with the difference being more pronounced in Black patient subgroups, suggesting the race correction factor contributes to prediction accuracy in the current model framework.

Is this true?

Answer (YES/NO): NO